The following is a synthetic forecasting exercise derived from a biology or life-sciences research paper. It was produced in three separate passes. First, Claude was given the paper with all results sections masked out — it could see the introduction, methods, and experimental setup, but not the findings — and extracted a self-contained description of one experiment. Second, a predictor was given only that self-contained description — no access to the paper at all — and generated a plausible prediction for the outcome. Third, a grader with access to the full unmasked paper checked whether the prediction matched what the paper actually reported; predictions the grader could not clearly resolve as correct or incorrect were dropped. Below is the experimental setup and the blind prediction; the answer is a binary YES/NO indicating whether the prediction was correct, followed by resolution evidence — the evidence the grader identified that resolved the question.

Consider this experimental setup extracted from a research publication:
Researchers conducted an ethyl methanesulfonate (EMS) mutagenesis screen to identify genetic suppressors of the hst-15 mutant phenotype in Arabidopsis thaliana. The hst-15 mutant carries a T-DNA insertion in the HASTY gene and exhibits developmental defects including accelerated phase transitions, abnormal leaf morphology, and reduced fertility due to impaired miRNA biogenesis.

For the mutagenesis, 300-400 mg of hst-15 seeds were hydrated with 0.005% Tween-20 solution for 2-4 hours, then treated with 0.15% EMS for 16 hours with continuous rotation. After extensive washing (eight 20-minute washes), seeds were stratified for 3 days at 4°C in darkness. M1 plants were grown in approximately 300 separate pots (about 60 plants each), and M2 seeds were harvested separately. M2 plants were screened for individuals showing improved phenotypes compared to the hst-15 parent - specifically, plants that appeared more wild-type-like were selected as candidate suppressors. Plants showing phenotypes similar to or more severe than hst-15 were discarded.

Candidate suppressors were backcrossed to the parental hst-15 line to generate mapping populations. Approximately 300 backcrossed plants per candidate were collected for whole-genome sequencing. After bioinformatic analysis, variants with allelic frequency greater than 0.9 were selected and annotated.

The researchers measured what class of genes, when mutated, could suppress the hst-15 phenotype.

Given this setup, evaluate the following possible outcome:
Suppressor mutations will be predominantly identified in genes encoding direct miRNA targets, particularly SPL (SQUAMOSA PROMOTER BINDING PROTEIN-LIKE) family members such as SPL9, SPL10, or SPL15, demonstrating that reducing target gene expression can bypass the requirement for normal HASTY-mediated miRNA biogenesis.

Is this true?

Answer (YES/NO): NO